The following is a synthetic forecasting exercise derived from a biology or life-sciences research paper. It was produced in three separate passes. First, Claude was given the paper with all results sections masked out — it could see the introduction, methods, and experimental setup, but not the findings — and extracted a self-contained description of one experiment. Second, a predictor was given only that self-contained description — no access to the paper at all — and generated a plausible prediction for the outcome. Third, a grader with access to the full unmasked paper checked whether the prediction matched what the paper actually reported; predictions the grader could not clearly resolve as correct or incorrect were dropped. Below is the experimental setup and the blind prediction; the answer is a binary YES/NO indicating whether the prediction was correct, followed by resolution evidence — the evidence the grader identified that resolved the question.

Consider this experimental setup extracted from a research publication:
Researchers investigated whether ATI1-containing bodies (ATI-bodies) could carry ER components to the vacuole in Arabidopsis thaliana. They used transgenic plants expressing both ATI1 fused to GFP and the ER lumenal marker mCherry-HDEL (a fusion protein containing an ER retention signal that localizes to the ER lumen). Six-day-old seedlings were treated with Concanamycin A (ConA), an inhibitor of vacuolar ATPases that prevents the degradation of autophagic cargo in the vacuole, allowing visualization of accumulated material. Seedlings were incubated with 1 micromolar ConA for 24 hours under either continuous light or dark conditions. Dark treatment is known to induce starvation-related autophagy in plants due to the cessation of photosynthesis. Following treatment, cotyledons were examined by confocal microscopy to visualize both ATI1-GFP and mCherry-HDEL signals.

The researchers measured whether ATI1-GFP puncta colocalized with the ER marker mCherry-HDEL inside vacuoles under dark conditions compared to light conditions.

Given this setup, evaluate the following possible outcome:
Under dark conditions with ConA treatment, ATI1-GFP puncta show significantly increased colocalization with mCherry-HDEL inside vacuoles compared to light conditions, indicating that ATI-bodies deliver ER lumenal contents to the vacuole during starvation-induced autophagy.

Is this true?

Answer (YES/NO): YES